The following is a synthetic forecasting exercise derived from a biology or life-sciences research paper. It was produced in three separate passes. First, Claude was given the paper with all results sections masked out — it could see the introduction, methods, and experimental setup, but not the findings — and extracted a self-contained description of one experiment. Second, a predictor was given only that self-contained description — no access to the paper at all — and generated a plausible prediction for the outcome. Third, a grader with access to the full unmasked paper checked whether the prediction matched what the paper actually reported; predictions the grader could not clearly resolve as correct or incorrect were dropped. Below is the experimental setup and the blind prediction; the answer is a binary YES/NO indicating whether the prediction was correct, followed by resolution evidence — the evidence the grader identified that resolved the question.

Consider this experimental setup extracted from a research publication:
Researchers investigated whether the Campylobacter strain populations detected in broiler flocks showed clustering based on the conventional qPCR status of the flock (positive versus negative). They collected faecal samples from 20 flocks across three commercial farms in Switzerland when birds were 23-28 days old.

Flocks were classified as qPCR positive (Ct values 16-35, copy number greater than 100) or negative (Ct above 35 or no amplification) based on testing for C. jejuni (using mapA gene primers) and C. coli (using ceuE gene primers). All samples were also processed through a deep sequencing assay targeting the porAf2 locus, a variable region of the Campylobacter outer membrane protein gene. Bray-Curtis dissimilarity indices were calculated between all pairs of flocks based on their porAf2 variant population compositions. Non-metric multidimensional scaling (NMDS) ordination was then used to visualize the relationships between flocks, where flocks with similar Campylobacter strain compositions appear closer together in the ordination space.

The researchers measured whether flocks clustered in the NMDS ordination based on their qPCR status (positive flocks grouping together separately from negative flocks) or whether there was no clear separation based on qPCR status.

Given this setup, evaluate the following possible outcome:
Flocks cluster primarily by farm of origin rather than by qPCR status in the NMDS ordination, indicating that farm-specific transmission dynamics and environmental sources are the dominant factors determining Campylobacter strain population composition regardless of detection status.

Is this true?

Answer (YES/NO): NO